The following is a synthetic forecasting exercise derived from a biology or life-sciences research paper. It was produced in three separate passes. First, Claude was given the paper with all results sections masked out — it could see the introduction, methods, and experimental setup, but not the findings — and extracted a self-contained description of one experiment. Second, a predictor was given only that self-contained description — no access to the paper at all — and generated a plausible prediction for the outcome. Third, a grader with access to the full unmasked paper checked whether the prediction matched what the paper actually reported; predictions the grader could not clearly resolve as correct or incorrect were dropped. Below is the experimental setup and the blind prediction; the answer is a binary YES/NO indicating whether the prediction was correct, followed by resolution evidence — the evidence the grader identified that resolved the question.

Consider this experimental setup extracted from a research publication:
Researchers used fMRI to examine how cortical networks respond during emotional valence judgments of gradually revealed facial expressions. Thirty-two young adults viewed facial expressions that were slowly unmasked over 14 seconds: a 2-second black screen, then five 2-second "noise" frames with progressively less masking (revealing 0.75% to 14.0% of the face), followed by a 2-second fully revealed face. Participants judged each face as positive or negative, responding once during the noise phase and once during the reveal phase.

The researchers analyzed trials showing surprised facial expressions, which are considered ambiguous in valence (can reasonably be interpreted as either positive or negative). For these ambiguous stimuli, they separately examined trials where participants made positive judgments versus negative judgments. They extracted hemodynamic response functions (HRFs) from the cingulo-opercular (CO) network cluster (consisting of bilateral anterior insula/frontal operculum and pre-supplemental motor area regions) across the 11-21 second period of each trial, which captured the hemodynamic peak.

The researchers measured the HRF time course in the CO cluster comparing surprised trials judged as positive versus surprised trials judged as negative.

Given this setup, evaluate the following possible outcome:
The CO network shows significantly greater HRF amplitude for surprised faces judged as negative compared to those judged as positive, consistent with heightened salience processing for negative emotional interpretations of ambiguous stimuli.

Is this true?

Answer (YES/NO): NO